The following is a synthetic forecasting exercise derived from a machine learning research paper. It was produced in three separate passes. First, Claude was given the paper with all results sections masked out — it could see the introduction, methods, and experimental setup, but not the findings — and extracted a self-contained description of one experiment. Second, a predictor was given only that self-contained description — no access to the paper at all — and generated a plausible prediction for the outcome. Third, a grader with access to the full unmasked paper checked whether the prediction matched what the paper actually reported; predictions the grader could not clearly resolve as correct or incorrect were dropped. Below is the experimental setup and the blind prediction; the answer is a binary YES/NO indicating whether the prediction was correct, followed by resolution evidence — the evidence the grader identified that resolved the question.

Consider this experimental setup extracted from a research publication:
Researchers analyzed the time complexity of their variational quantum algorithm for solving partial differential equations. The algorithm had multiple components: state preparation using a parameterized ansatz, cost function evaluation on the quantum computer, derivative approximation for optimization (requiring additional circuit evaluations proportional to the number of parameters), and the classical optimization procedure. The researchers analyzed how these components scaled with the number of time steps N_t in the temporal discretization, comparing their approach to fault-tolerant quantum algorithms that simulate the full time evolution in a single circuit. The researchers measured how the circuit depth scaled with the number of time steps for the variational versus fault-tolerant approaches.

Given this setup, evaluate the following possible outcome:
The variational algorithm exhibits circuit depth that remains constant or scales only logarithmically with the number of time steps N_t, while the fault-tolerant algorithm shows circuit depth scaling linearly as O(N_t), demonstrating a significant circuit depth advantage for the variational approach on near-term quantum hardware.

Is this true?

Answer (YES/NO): YES